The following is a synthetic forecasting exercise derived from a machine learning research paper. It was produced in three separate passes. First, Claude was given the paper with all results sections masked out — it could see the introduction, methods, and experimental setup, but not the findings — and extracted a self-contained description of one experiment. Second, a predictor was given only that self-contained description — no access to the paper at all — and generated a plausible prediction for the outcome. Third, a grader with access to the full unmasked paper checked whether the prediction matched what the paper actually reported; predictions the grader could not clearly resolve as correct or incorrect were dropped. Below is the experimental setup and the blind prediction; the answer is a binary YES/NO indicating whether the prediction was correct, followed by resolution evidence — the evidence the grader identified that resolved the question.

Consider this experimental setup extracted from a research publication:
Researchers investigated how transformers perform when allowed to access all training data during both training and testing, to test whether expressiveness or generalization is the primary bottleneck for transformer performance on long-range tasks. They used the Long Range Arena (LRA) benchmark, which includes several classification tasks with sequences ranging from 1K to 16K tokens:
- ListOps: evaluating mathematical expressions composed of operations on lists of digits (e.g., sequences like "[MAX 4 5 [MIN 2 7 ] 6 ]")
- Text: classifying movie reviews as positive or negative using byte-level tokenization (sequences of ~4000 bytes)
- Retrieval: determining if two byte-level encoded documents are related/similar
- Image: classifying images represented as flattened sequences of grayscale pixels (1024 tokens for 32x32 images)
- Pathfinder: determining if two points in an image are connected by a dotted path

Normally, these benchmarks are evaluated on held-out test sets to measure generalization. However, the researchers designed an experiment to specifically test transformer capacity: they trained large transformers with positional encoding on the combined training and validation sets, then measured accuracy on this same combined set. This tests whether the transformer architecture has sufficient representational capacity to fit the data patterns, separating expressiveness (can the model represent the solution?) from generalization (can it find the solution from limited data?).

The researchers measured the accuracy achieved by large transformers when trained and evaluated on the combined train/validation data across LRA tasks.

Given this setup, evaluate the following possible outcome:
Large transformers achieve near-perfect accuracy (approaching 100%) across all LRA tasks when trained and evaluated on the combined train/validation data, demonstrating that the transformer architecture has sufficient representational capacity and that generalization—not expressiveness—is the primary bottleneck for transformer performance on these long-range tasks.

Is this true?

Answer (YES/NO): YES